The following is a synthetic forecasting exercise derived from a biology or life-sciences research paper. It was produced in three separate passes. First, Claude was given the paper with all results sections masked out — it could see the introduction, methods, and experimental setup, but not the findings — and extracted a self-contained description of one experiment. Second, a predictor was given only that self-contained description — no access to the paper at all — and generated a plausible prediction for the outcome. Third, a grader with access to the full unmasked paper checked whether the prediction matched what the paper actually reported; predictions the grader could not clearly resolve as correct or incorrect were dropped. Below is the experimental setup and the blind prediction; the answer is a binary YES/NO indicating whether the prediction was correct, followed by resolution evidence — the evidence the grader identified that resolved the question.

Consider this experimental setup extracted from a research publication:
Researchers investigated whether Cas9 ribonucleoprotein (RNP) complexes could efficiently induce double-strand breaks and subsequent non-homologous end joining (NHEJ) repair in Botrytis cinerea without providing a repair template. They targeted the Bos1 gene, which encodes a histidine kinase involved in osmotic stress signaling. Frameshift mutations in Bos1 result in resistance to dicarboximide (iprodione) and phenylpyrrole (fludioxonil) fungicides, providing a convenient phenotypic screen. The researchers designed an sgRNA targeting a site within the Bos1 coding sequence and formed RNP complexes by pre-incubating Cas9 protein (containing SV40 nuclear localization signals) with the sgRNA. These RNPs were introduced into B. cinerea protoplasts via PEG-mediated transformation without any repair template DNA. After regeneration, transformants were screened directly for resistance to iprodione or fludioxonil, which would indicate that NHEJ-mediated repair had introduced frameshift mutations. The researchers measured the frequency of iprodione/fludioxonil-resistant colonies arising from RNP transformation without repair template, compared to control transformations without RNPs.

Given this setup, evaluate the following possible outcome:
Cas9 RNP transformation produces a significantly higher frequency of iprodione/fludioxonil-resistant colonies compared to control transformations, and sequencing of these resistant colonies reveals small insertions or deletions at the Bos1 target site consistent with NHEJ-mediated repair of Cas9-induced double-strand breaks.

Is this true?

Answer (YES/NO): YES